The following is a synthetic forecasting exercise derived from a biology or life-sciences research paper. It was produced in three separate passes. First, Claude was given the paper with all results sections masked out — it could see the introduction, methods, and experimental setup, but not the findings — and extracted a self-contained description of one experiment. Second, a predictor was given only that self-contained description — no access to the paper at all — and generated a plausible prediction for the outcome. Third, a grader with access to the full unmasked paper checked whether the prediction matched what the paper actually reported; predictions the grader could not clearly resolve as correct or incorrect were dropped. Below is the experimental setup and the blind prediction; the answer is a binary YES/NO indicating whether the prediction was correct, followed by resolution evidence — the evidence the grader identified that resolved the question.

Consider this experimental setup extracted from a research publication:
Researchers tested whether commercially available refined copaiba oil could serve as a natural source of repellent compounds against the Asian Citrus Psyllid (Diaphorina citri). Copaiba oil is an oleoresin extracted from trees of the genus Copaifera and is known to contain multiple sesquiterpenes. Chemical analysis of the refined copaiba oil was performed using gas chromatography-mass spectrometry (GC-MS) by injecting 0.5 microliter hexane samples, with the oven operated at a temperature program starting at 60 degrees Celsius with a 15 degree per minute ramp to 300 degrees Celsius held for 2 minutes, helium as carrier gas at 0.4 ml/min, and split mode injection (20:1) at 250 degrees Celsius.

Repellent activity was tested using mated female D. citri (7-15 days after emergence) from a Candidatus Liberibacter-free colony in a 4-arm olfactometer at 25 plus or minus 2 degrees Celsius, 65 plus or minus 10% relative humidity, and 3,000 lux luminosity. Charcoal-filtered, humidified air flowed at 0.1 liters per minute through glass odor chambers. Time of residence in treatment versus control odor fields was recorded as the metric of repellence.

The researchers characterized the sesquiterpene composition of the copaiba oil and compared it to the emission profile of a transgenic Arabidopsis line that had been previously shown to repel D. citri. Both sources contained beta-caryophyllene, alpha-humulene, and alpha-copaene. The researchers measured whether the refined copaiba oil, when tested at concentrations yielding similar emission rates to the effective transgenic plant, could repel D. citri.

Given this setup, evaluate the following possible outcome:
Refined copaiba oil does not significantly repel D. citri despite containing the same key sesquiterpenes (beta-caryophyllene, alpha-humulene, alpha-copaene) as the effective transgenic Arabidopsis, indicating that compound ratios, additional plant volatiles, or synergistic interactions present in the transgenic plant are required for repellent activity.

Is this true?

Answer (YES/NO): NO